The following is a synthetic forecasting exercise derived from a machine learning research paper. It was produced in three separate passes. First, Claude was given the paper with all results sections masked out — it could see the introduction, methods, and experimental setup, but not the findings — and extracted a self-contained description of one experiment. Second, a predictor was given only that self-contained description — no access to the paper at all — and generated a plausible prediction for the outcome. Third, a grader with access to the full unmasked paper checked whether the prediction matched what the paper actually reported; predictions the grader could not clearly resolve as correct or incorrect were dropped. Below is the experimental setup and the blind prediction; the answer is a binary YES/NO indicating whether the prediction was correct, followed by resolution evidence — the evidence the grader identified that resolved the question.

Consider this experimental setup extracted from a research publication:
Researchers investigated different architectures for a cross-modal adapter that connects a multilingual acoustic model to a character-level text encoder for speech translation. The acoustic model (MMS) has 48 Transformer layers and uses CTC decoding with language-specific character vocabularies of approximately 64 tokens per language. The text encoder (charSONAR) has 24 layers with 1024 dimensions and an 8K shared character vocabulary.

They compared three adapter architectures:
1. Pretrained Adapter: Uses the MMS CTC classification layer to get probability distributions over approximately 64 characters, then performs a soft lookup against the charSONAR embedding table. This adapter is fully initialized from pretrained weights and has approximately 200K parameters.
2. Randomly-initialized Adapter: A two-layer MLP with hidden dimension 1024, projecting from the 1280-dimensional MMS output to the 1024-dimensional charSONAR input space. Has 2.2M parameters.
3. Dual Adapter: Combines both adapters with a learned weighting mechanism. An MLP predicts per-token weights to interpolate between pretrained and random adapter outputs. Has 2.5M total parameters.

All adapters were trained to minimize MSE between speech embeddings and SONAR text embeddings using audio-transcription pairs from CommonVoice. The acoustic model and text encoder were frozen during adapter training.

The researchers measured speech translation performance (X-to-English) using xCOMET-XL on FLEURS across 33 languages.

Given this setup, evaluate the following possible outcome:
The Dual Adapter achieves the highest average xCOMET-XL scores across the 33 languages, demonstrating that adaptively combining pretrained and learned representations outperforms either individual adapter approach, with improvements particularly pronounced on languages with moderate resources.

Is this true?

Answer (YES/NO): NO